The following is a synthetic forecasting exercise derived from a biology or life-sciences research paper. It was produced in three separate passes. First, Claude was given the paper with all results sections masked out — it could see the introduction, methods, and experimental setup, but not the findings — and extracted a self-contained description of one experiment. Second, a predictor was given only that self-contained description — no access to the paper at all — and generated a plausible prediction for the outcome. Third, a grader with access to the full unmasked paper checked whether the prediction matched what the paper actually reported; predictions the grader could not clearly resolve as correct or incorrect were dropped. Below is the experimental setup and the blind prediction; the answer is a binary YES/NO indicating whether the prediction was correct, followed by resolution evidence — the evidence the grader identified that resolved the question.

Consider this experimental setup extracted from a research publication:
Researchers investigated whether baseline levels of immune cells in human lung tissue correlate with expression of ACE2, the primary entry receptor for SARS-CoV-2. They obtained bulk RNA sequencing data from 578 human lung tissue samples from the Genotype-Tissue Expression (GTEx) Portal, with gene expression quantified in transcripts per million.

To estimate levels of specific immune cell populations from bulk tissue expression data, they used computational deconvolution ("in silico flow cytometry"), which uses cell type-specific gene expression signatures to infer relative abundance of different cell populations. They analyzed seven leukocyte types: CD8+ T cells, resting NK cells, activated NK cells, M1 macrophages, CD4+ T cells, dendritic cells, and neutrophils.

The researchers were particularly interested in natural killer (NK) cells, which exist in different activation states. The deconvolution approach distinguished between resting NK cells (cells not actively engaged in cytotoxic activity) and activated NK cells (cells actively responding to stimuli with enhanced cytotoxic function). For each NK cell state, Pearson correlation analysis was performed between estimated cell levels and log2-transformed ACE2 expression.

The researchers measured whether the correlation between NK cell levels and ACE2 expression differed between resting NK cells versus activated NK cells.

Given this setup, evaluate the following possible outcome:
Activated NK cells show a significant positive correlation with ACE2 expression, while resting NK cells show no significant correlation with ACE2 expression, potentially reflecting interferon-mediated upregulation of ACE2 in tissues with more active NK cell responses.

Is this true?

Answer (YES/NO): NO